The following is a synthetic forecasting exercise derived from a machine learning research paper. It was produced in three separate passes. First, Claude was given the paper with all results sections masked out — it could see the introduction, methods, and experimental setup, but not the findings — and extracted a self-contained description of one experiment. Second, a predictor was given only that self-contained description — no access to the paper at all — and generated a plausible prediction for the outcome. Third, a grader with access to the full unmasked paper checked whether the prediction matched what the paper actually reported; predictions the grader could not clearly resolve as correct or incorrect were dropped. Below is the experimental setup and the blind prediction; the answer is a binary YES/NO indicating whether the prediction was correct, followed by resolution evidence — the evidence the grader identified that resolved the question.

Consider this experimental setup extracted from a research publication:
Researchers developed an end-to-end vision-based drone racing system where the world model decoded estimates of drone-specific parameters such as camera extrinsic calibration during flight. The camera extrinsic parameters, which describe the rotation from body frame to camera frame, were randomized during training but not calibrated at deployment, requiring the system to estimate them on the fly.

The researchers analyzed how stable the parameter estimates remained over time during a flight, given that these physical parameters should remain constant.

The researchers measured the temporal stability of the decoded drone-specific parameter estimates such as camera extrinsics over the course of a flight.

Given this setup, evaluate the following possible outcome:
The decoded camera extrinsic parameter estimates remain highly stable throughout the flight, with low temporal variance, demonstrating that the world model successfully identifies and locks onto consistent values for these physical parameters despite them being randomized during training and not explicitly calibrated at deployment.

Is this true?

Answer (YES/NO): YES